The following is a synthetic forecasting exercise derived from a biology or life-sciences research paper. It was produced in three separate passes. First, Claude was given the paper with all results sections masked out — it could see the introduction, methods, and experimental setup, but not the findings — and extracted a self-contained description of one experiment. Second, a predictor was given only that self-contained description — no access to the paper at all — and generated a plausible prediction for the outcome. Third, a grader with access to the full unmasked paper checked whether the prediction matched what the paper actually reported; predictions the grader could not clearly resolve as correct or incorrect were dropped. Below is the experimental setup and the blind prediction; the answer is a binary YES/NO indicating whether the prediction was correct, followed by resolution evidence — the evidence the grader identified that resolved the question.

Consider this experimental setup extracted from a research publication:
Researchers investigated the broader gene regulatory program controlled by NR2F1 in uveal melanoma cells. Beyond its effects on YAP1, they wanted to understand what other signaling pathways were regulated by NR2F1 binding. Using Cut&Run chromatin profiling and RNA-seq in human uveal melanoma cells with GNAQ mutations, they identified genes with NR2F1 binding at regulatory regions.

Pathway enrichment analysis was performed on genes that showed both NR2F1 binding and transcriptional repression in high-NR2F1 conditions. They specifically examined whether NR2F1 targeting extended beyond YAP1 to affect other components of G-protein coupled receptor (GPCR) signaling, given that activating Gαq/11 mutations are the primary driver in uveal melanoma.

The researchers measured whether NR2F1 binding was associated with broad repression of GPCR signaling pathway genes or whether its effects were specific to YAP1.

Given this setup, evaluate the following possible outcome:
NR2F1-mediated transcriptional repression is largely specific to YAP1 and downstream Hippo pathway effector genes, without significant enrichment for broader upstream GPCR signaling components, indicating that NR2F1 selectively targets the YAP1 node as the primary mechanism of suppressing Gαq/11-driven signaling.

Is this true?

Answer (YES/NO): NO